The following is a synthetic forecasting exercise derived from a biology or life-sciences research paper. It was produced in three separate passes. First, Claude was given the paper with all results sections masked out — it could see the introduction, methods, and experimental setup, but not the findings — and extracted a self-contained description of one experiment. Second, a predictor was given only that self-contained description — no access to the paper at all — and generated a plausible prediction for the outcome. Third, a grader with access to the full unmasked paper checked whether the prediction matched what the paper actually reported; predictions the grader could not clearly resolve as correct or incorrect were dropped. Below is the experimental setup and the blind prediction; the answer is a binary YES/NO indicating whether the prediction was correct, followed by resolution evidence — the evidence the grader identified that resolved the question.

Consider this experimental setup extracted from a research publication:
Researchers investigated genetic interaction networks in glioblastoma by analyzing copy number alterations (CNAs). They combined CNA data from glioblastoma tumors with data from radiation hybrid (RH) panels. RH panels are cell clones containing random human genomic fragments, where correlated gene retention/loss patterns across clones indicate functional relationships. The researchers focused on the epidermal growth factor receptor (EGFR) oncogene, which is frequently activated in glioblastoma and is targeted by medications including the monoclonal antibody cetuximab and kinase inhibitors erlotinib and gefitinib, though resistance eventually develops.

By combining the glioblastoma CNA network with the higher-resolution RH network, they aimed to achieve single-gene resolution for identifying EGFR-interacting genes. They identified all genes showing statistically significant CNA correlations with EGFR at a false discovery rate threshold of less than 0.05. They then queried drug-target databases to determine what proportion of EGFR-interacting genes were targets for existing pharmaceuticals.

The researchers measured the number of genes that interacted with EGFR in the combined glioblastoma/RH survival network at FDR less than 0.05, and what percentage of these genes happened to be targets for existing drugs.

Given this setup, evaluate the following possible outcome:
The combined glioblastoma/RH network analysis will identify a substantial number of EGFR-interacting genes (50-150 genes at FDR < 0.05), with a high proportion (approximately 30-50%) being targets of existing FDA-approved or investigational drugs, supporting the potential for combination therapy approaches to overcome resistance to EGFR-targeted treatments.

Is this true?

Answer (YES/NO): NO